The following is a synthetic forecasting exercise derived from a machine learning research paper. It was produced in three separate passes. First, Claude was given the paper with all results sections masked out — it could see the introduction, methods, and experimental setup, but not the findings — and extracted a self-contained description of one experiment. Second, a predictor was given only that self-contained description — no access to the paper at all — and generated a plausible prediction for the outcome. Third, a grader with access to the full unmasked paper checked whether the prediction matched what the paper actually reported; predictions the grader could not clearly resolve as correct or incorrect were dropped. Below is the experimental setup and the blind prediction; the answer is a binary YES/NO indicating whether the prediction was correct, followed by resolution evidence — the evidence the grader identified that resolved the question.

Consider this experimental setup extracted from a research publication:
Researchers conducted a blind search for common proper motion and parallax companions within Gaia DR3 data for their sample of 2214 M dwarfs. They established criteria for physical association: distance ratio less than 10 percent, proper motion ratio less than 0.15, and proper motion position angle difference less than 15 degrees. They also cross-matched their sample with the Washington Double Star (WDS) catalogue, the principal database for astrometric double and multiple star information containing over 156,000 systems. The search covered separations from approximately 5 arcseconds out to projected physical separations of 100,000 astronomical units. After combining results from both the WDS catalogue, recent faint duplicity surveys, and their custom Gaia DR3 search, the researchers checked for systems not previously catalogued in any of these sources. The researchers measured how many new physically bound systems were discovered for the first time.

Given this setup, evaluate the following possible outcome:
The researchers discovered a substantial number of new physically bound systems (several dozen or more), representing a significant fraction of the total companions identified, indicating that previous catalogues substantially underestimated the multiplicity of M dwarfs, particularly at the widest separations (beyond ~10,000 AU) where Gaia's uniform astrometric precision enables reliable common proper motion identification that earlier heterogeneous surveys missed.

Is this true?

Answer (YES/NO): NO